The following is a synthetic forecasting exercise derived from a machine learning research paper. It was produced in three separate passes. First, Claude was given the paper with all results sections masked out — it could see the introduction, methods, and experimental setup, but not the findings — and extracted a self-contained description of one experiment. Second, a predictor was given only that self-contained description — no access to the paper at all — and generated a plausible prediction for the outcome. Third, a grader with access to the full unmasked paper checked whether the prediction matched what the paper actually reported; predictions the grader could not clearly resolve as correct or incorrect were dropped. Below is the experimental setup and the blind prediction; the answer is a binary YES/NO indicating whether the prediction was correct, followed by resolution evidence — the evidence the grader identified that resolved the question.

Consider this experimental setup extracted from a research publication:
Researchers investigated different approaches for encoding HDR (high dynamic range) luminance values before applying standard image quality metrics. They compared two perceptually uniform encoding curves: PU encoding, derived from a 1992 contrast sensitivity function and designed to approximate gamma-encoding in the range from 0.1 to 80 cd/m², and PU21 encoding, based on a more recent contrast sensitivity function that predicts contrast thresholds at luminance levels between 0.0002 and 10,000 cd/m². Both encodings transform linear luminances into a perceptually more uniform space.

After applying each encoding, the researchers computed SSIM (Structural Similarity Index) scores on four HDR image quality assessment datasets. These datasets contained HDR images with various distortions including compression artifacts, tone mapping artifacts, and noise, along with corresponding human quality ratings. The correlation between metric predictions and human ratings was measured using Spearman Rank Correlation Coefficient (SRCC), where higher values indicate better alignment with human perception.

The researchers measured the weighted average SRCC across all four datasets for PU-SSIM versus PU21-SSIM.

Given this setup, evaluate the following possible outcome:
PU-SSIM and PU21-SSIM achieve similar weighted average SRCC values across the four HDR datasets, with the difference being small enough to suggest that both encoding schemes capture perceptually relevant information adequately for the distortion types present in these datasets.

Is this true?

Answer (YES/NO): NO